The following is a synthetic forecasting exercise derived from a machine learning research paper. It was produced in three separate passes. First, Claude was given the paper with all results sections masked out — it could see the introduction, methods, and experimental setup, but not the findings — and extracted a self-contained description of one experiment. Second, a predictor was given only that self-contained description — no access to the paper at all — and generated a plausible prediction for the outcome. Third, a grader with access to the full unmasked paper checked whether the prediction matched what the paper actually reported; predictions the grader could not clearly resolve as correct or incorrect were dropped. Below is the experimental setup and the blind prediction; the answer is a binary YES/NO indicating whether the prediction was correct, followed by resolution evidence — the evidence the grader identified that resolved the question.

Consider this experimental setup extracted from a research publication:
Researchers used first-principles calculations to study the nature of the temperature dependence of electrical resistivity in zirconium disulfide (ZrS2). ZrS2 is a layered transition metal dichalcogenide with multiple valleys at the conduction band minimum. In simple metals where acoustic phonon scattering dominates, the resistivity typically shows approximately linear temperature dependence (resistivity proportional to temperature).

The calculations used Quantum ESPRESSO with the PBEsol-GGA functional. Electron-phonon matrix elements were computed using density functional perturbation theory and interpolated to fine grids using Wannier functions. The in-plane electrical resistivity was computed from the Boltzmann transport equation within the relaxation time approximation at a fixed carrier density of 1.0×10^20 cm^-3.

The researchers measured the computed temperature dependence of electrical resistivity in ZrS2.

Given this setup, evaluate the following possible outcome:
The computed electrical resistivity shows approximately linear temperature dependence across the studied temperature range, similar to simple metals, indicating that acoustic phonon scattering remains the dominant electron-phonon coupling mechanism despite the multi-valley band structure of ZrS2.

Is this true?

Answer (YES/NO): NO